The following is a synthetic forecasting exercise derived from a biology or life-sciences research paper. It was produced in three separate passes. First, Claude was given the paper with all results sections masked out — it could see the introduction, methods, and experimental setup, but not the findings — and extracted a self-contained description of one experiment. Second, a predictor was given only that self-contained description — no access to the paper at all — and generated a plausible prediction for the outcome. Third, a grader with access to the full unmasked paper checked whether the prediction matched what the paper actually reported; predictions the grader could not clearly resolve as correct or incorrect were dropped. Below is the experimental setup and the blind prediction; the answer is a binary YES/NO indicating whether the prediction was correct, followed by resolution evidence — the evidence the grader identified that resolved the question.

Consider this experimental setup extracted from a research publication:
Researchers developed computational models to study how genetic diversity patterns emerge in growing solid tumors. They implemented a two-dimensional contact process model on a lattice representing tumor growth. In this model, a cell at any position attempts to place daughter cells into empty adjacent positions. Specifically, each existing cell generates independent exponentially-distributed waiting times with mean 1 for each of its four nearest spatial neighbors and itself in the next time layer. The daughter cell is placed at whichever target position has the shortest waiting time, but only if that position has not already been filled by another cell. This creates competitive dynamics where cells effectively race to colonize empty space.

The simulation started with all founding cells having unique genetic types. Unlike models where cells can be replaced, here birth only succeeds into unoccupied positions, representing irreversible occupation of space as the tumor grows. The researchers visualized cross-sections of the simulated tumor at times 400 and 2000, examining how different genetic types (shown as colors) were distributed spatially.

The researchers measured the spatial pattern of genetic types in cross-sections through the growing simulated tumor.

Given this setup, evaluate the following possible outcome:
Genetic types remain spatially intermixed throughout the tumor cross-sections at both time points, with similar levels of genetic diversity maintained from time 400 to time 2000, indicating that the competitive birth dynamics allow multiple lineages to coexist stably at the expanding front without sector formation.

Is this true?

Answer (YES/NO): NO